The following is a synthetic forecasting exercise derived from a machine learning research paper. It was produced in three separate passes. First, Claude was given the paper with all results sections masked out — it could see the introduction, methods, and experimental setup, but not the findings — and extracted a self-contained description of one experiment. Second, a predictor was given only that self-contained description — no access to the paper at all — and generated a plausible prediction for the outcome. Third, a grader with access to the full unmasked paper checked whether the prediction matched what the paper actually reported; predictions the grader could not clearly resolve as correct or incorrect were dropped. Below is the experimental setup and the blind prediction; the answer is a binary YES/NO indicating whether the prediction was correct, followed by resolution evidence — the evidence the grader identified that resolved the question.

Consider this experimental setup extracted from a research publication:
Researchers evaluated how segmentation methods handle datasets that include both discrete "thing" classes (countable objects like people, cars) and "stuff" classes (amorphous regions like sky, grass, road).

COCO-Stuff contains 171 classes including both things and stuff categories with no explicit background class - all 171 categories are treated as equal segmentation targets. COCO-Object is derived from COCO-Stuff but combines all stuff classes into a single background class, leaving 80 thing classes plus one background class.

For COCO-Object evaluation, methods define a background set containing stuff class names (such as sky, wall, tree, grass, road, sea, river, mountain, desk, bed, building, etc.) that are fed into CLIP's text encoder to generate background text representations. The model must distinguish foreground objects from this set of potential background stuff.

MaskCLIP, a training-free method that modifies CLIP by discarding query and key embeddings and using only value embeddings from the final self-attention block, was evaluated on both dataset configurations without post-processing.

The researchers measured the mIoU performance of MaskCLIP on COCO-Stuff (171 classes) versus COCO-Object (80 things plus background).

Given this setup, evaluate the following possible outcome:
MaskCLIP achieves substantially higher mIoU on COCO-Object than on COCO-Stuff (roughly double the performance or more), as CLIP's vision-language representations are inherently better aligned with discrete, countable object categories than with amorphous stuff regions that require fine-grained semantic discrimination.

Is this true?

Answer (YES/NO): NO